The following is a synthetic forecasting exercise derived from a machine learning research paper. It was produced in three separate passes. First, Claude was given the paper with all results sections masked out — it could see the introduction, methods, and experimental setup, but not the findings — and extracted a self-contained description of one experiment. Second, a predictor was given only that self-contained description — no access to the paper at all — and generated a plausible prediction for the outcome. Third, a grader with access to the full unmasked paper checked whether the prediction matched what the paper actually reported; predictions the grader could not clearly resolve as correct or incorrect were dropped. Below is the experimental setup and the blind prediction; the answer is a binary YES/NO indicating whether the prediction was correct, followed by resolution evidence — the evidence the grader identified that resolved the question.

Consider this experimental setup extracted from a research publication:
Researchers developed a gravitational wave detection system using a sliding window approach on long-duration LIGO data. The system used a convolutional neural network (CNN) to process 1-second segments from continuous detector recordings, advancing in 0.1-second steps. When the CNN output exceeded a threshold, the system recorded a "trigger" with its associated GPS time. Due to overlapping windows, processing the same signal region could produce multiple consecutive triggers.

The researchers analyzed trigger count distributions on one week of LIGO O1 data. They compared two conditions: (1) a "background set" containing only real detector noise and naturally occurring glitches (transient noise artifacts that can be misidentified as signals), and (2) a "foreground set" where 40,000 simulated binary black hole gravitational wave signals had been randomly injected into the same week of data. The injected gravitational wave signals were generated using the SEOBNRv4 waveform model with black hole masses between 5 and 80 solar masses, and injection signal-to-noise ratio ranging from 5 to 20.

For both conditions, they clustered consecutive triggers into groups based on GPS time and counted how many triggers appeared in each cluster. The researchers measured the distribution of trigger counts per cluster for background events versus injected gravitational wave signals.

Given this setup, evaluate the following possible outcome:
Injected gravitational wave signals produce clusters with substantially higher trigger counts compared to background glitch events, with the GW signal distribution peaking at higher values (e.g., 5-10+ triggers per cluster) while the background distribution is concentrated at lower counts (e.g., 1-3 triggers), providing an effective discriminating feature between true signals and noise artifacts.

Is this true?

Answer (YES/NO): YES